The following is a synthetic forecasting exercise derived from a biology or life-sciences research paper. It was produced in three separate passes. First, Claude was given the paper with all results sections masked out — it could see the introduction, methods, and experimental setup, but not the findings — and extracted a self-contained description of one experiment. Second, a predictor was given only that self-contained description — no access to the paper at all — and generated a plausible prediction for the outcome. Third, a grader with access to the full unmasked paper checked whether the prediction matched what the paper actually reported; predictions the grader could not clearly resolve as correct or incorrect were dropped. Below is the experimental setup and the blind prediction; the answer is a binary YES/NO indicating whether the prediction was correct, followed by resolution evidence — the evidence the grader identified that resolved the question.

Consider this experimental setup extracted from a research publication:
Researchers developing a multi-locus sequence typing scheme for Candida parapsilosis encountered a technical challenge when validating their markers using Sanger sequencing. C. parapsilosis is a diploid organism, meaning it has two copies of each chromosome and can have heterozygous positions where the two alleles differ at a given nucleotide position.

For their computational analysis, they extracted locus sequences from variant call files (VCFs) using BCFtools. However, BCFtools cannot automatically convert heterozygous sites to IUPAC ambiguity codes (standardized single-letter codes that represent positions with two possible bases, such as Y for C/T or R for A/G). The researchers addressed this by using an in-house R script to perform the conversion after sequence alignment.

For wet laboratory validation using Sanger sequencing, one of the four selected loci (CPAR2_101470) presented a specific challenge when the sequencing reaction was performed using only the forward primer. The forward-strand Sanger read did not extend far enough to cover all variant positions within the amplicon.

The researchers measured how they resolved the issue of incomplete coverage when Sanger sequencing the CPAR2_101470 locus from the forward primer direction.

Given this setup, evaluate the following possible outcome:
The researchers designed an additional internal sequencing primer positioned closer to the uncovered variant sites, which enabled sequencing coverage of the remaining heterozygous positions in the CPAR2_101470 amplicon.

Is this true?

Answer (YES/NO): NO